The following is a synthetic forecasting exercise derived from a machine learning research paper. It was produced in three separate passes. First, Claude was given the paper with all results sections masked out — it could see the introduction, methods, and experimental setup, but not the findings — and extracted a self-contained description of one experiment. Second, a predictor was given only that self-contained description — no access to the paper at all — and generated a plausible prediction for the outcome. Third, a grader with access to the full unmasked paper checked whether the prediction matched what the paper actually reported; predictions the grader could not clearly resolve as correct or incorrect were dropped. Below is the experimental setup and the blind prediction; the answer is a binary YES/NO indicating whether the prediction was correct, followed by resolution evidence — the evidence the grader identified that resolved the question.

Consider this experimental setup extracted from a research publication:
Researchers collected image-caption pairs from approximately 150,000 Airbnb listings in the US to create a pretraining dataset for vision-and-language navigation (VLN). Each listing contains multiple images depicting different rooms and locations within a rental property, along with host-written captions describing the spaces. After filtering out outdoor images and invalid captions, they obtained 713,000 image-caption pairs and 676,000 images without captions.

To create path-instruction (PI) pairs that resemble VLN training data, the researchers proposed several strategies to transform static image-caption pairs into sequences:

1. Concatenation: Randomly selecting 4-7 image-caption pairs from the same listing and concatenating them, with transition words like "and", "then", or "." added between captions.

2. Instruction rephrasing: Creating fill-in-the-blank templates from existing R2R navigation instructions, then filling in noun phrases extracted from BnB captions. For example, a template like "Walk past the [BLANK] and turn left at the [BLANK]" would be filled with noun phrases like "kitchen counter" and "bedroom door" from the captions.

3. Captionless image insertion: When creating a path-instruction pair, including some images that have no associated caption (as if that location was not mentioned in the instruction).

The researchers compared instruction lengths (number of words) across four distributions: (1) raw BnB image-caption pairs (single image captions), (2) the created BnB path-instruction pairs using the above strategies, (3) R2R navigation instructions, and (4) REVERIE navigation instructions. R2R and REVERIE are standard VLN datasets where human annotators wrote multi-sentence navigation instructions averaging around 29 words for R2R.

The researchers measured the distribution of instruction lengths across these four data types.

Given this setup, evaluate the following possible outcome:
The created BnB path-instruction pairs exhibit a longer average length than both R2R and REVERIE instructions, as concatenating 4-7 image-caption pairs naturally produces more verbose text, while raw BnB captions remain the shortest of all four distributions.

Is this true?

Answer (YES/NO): NO